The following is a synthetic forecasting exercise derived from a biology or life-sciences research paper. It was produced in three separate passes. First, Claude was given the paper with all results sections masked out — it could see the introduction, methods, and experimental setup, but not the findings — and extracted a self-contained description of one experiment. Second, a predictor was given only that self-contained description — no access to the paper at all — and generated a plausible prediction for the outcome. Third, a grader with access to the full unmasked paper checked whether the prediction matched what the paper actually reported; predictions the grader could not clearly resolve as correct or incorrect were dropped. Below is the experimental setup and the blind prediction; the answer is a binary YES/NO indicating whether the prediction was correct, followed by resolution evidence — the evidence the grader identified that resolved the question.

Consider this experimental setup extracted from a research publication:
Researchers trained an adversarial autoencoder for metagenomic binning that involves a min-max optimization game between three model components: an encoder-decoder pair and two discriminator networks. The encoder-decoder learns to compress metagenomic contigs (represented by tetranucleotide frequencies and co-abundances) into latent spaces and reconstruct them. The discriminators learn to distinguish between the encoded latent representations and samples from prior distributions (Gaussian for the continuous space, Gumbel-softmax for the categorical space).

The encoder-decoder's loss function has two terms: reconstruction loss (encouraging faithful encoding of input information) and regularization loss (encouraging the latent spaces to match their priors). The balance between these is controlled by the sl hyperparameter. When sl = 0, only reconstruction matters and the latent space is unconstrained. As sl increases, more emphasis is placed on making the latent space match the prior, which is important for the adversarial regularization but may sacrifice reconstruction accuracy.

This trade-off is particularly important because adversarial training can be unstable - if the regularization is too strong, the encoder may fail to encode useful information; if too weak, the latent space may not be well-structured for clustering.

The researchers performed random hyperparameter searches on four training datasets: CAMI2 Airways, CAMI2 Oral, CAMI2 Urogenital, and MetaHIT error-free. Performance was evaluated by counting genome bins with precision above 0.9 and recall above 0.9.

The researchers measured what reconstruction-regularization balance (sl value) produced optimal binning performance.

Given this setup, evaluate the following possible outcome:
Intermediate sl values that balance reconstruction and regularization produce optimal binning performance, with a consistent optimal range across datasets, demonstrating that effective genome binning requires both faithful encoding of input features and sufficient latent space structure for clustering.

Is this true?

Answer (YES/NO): NO